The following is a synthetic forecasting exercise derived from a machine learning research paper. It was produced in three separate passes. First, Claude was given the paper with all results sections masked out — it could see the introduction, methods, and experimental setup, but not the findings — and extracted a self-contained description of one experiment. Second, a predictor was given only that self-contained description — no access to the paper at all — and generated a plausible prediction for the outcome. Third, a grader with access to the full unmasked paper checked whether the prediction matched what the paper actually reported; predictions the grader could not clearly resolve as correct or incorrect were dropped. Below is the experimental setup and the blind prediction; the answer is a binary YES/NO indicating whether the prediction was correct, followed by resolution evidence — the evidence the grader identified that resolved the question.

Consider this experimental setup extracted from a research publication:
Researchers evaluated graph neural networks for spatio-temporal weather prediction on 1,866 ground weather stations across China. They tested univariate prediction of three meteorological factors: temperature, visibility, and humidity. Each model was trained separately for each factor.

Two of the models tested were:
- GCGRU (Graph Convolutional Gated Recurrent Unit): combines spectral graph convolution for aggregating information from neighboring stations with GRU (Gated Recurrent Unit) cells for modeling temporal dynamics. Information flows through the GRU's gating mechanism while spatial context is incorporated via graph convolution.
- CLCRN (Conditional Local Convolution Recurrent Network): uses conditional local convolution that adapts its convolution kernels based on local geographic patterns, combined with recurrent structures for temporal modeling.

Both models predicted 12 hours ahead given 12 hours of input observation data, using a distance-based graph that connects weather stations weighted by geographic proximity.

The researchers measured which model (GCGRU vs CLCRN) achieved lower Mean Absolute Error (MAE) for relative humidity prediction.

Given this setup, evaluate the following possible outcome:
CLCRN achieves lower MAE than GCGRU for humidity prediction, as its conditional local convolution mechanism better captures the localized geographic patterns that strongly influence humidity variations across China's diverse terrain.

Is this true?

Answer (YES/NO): NO